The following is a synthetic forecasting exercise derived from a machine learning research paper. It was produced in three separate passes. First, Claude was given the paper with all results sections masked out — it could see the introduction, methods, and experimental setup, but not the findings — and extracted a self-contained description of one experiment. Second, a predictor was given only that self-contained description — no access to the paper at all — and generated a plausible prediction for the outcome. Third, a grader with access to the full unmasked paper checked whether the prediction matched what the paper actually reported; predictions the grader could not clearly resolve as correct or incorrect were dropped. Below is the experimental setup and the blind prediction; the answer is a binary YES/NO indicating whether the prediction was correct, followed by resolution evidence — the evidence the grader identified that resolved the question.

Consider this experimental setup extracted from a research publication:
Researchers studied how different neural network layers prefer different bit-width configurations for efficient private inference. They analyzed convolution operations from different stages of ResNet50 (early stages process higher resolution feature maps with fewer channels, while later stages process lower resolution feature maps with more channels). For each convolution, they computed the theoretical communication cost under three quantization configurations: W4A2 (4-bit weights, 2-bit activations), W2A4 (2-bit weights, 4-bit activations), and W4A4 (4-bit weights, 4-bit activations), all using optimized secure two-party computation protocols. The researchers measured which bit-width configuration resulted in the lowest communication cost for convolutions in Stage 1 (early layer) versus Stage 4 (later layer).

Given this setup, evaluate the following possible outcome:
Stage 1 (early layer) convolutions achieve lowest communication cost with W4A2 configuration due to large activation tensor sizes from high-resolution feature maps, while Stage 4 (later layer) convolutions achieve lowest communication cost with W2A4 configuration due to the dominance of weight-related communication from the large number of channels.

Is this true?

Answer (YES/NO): YES